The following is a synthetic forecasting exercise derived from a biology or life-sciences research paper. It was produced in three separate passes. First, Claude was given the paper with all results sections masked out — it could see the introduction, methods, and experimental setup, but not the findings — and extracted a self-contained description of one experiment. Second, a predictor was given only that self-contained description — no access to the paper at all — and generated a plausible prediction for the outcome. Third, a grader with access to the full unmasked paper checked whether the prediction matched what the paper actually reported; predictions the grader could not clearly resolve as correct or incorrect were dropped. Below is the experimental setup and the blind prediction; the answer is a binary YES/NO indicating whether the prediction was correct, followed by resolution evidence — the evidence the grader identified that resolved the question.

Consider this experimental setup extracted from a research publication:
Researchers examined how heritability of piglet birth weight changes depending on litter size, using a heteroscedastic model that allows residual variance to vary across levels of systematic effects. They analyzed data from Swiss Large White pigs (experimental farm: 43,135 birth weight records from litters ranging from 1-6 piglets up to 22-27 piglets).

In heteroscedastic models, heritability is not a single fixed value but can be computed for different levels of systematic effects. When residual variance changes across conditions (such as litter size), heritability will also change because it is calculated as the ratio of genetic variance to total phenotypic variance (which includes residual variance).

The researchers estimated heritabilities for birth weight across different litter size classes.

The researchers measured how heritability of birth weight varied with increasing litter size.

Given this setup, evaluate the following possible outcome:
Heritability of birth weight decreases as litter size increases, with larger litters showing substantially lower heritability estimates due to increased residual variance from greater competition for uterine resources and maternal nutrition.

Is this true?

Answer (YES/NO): YES